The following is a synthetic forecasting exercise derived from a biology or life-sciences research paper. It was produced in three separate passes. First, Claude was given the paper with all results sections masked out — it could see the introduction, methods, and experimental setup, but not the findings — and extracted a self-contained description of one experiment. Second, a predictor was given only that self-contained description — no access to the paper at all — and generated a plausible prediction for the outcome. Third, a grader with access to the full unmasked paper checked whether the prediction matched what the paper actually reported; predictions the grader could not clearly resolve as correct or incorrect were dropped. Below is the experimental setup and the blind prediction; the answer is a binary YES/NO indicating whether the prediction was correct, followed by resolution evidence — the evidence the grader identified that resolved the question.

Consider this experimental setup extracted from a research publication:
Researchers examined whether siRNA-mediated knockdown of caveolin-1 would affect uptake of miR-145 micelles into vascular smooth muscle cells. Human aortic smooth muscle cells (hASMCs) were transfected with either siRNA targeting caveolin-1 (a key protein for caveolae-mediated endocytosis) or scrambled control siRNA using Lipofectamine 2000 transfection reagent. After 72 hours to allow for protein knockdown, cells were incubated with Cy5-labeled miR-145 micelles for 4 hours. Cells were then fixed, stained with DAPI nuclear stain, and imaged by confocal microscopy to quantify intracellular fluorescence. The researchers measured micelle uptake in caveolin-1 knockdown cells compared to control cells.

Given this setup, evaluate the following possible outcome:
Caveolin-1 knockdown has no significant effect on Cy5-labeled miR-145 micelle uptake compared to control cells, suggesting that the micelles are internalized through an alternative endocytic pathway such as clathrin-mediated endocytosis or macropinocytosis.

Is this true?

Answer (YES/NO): NO